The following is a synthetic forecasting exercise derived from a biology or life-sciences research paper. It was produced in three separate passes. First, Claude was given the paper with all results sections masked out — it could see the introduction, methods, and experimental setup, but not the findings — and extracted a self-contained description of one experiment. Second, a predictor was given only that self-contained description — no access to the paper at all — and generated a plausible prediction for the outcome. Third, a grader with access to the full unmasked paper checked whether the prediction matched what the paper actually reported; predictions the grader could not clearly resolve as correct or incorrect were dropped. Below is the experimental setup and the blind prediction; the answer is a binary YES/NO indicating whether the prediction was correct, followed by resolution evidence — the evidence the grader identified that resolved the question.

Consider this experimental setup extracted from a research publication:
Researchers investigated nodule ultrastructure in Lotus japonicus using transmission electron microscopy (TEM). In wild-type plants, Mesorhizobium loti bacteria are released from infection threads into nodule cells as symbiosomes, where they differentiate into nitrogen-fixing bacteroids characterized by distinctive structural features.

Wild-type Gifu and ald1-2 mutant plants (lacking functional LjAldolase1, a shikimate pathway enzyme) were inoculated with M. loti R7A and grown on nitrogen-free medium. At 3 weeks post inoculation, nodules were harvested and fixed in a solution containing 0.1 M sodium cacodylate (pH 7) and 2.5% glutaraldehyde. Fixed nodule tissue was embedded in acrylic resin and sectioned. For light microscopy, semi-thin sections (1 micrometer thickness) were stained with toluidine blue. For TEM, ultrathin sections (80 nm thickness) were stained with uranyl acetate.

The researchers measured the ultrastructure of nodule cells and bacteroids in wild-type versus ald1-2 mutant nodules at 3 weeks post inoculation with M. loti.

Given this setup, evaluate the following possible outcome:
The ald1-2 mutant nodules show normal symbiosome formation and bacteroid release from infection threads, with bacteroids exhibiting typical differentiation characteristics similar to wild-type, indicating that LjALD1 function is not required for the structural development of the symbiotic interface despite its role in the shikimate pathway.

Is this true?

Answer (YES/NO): NO